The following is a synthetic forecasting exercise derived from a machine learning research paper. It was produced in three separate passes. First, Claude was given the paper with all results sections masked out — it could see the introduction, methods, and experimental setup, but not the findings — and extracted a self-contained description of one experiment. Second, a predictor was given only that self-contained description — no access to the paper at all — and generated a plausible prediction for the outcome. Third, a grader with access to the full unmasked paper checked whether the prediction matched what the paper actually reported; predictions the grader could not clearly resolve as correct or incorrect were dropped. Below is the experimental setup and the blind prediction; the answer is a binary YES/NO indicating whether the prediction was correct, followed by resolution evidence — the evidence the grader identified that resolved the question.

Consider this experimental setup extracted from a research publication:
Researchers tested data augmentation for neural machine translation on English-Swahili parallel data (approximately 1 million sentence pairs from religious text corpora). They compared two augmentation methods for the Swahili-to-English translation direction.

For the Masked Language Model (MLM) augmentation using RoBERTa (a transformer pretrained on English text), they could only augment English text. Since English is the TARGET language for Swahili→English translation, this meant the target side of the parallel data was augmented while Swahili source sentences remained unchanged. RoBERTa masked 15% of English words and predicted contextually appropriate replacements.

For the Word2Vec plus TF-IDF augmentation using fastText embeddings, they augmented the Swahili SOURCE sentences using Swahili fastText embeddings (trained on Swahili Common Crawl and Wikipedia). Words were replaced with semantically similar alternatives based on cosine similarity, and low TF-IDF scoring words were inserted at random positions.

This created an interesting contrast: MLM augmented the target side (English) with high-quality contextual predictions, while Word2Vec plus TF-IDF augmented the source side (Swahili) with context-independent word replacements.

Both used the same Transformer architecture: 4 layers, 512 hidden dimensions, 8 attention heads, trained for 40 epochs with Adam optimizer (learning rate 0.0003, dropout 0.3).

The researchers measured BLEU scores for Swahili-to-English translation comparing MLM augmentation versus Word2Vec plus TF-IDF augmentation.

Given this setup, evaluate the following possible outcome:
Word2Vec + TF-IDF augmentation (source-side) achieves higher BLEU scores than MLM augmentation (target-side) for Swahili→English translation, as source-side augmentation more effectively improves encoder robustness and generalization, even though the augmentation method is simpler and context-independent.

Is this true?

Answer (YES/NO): NO